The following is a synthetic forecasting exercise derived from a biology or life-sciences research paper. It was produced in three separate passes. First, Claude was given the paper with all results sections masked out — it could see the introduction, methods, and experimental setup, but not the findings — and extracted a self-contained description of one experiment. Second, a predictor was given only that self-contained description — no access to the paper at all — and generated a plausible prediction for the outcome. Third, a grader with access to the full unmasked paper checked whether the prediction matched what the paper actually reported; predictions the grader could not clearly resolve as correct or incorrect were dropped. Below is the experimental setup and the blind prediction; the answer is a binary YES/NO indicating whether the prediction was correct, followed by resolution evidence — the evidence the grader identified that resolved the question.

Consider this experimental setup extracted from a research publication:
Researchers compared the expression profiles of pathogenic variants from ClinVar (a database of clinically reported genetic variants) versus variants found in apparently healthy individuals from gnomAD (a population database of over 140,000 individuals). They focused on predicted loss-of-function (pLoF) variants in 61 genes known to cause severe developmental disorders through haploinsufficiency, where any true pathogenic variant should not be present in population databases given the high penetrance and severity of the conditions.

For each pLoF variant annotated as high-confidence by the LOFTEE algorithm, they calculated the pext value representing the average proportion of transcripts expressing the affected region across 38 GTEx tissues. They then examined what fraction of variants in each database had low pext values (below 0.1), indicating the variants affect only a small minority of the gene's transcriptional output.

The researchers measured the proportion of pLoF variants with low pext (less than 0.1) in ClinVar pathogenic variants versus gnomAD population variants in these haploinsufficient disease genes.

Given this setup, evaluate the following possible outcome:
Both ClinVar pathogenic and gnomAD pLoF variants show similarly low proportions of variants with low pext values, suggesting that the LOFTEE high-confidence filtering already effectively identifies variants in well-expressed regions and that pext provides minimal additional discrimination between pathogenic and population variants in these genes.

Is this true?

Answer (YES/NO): NO